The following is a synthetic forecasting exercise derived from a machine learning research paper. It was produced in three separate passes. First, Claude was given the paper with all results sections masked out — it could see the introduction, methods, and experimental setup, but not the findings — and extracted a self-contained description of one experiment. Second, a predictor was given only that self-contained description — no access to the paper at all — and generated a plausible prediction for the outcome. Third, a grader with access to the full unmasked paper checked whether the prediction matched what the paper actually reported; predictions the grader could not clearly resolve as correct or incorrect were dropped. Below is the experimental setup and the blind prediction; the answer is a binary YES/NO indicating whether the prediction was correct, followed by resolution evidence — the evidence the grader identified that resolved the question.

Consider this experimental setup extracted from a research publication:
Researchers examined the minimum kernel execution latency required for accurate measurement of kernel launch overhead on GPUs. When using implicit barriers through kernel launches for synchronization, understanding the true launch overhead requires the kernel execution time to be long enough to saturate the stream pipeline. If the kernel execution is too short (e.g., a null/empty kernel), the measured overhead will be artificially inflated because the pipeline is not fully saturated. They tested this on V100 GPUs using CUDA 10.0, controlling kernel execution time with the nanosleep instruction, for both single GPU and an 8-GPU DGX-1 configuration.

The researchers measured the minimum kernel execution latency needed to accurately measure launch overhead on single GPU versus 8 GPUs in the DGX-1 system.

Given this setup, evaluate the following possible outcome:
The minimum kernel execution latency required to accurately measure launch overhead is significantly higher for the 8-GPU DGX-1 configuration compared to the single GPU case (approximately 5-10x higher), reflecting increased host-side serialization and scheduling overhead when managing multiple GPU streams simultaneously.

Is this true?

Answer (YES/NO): NO